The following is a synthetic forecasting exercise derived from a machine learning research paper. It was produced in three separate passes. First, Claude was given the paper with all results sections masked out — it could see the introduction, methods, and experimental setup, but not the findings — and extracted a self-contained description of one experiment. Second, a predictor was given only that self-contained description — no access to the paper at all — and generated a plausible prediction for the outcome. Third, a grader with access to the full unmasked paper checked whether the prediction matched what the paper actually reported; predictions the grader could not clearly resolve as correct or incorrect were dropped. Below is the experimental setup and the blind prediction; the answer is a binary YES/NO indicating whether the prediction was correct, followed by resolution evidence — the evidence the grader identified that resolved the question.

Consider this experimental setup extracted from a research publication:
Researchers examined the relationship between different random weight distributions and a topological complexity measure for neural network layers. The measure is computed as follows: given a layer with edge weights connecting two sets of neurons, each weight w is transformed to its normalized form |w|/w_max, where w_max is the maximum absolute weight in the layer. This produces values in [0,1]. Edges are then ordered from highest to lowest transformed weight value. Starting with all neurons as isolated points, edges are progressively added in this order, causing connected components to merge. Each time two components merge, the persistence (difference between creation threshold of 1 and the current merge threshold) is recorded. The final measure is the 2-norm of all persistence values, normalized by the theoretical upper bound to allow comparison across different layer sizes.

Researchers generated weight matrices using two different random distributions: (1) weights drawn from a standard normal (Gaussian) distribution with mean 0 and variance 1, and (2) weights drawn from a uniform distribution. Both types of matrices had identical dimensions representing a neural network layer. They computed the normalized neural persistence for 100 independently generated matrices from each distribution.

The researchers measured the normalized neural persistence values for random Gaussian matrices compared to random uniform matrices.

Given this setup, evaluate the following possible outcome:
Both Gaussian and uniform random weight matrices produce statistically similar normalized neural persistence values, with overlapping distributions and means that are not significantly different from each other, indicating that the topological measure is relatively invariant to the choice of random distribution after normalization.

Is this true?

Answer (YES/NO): NO